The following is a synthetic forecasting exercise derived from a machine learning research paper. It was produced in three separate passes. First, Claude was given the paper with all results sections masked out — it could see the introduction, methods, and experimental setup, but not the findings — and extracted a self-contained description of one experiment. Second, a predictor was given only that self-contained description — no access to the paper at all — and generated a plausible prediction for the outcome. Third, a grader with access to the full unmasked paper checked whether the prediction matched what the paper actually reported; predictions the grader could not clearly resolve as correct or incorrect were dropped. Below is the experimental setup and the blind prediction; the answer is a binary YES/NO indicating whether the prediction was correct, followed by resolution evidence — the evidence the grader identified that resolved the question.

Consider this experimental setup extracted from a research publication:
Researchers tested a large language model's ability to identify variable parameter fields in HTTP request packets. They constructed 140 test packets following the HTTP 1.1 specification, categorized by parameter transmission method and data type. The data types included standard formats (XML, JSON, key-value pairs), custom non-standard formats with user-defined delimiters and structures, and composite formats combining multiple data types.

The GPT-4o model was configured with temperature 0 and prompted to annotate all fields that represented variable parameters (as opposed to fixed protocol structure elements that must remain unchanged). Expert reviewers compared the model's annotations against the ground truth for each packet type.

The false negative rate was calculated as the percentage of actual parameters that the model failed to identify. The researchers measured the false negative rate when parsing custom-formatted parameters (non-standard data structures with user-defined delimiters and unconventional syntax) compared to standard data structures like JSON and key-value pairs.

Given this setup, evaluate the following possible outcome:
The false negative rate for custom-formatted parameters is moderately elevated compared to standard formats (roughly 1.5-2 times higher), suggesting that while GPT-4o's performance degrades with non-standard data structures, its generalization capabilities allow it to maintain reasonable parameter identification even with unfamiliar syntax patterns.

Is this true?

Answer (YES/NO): NO